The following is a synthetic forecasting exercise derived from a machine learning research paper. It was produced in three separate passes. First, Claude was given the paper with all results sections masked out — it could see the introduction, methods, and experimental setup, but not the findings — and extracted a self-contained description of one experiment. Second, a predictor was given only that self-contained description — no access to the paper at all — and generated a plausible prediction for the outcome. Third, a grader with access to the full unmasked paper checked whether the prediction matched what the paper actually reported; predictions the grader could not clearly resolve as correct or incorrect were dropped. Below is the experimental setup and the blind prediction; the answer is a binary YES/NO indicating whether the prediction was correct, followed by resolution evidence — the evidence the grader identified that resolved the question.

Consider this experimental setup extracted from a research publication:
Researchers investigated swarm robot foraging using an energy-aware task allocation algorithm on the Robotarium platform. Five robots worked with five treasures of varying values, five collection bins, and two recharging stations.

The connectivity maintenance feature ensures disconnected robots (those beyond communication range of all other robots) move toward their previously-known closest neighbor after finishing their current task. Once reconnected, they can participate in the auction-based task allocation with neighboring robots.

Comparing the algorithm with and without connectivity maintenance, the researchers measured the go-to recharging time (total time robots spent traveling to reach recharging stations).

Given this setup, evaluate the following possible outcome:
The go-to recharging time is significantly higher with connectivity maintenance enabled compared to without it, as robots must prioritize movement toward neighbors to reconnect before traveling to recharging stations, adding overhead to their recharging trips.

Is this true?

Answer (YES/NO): YES